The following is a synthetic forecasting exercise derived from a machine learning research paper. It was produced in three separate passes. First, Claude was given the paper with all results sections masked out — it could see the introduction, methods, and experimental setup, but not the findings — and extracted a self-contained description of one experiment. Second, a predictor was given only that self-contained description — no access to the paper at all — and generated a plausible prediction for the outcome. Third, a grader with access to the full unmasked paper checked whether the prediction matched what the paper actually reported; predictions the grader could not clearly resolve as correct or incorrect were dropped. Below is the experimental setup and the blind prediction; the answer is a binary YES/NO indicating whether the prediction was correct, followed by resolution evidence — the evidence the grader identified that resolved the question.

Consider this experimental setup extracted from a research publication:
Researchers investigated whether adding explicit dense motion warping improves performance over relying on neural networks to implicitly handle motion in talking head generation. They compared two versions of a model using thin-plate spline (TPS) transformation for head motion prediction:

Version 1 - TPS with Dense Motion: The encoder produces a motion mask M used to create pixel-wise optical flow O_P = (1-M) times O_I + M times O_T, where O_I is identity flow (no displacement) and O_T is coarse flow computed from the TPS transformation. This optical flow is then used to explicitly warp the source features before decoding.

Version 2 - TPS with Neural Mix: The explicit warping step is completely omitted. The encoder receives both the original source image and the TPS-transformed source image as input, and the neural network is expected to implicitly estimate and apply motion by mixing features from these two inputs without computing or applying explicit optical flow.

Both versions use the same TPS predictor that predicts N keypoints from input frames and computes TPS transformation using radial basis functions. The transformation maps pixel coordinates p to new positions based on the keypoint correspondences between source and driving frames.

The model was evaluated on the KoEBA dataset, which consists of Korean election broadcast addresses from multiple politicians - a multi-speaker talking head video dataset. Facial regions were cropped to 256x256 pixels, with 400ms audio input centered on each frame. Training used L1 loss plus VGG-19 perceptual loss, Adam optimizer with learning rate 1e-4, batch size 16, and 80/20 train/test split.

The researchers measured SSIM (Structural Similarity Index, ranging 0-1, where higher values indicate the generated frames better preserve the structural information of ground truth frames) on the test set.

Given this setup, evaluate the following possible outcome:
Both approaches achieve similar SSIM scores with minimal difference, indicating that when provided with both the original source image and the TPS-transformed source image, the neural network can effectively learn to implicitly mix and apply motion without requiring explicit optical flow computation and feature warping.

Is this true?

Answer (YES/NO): YES